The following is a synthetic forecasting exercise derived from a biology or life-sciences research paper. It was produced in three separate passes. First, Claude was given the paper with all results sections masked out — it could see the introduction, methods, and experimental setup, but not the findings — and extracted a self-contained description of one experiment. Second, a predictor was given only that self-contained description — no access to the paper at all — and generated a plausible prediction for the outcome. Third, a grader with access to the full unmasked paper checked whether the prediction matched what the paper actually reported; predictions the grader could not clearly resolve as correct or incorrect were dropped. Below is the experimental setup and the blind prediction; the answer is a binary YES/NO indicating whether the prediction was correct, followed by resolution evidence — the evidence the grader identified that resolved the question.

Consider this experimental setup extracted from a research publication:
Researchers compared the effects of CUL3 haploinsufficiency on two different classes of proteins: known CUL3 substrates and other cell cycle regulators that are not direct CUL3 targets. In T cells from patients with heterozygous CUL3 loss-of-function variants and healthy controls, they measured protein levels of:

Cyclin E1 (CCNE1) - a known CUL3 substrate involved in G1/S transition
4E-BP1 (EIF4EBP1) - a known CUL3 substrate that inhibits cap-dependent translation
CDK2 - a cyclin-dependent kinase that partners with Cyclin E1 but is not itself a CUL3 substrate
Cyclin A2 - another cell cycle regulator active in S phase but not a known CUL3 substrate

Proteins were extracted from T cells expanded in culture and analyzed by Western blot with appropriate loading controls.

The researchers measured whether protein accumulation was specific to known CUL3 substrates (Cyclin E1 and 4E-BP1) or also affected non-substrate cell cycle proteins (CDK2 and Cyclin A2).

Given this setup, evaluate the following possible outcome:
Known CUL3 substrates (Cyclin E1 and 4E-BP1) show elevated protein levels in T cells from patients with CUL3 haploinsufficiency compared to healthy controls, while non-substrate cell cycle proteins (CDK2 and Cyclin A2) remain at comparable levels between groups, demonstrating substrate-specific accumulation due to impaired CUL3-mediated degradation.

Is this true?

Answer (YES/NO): NO